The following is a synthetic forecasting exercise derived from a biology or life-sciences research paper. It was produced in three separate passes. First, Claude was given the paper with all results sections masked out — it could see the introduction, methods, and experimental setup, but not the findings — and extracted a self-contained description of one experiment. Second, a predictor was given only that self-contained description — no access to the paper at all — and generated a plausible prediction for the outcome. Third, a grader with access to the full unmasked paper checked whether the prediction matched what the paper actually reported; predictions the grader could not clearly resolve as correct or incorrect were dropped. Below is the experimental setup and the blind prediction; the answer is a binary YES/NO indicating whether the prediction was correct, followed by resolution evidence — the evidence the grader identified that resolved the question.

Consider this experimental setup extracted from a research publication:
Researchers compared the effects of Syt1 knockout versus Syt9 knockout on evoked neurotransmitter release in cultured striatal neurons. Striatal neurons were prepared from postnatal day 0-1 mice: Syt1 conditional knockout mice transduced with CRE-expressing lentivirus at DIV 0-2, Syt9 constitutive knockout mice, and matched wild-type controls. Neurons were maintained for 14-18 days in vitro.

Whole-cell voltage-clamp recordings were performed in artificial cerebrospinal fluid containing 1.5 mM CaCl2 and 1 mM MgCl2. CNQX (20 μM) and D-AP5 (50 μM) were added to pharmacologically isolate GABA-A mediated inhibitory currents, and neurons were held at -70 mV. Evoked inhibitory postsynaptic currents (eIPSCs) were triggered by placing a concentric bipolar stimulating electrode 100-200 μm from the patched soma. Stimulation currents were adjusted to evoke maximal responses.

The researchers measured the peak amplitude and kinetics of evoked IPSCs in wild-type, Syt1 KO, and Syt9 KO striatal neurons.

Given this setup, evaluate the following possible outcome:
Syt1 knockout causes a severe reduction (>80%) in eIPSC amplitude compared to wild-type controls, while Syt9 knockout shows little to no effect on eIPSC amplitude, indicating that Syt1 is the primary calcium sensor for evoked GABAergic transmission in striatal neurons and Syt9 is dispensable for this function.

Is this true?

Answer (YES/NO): YES